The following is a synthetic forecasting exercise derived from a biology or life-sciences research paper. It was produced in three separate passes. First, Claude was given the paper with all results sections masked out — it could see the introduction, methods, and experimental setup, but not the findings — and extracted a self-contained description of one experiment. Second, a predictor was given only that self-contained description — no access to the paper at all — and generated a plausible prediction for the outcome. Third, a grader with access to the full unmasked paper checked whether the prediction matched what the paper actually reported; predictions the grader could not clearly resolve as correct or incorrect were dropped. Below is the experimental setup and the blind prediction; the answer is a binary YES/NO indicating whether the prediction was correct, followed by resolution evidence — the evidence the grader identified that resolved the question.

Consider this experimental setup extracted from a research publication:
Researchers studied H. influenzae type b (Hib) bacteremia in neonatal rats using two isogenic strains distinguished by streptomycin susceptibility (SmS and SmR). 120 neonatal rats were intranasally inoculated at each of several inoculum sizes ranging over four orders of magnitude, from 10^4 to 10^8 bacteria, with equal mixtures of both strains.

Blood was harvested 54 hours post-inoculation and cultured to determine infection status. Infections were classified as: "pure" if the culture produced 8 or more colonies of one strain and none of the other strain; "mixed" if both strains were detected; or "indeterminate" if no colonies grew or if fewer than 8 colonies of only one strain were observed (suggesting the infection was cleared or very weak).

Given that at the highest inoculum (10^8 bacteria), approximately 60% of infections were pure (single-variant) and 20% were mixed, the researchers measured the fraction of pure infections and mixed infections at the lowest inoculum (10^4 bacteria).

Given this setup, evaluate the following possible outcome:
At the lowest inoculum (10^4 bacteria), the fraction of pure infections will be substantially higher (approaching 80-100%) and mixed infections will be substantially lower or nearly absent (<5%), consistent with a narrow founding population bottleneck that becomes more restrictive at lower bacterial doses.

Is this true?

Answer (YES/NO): NO